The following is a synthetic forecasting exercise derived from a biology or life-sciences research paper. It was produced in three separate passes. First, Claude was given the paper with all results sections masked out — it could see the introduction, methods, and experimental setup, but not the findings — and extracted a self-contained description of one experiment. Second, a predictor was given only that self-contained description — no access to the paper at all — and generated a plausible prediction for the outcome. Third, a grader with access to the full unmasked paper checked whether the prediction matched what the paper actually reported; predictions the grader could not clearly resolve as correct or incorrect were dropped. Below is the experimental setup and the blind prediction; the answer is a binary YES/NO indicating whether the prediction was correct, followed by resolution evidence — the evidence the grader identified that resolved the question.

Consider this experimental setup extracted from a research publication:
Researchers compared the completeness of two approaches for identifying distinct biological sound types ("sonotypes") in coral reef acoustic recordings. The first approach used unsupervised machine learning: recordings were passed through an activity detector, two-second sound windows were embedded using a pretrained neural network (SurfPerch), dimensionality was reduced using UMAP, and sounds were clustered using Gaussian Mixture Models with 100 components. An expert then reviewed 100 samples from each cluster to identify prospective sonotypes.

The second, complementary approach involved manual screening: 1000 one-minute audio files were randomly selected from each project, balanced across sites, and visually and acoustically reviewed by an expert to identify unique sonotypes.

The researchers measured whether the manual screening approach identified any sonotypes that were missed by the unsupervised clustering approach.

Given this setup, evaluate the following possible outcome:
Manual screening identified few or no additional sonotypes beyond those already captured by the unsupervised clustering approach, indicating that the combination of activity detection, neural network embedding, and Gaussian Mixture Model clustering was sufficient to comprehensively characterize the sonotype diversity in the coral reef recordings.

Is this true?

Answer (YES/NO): NO